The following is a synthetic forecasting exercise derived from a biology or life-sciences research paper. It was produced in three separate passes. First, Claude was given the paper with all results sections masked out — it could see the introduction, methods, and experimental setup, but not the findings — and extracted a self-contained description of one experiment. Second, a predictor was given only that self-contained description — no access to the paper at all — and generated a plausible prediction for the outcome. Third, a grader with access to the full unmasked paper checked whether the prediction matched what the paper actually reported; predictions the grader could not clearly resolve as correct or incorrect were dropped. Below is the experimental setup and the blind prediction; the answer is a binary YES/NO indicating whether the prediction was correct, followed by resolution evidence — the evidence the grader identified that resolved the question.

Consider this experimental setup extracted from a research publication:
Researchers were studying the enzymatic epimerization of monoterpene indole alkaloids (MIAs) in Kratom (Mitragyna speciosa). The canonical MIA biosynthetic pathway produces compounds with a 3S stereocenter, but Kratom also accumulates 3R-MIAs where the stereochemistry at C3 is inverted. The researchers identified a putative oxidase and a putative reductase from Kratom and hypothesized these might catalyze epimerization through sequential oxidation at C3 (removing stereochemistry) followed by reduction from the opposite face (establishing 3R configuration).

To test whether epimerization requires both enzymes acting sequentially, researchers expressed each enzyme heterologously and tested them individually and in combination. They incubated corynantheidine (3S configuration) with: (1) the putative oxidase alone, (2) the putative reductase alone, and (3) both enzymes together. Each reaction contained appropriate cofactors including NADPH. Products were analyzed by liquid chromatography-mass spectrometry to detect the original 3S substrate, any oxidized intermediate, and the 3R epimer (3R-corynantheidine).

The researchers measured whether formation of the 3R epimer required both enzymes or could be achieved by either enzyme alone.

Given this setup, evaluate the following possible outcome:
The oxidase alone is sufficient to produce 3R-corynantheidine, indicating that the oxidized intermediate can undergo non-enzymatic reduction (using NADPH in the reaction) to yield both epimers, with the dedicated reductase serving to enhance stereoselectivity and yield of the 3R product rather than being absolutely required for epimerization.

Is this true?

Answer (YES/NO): NO